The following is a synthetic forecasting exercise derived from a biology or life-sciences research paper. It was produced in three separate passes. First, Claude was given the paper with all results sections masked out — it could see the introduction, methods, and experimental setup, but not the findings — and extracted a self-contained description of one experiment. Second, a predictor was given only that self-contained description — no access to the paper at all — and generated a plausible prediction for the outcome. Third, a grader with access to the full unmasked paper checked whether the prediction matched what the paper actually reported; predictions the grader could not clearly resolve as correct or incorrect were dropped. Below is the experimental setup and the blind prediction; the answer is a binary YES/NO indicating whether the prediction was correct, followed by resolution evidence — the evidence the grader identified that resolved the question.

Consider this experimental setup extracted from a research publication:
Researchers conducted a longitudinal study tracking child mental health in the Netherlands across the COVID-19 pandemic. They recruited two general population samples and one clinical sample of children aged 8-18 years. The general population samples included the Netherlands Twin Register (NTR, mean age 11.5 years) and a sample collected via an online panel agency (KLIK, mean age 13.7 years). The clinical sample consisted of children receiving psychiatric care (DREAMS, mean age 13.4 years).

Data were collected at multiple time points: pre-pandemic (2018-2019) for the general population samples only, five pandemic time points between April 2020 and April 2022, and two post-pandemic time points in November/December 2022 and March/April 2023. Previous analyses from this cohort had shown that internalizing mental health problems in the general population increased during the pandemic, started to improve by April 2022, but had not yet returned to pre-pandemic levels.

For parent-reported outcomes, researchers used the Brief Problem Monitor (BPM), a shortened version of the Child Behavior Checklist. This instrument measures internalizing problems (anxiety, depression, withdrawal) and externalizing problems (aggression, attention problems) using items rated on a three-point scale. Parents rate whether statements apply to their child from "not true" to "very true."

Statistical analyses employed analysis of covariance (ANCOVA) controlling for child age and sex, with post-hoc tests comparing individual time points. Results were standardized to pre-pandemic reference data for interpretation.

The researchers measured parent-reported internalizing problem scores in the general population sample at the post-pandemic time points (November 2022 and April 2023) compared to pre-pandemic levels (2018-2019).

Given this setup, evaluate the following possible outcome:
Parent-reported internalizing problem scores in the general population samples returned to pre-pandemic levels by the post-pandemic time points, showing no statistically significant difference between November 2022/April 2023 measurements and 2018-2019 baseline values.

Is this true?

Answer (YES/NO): NO